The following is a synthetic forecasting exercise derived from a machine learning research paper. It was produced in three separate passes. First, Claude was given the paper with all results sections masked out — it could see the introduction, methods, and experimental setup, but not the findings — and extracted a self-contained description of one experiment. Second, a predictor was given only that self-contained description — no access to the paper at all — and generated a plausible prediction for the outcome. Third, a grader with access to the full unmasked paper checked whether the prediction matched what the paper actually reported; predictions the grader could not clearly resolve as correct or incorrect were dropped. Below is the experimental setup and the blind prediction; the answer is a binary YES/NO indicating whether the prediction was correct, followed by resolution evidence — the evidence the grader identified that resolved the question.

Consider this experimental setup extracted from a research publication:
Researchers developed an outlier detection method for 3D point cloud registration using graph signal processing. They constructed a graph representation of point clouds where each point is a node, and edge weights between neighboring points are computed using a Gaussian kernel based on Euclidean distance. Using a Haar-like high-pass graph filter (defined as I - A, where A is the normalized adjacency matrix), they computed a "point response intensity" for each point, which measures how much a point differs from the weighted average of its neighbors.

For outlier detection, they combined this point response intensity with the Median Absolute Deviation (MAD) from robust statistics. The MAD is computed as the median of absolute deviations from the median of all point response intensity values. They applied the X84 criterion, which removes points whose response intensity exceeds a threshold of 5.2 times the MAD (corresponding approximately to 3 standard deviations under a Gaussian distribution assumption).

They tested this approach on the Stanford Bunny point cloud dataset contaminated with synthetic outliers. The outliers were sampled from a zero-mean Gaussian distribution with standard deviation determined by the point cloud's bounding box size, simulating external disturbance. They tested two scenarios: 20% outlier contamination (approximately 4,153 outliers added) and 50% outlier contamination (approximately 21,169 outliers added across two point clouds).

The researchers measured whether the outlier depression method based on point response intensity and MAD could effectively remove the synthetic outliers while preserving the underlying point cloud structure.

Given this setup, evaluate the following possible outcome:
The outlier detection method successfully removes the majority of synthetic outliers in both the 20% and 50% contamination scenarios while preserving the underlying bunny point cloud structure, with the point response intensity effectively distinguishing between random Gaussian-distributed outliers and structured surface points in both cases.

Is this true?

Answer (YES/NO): YES